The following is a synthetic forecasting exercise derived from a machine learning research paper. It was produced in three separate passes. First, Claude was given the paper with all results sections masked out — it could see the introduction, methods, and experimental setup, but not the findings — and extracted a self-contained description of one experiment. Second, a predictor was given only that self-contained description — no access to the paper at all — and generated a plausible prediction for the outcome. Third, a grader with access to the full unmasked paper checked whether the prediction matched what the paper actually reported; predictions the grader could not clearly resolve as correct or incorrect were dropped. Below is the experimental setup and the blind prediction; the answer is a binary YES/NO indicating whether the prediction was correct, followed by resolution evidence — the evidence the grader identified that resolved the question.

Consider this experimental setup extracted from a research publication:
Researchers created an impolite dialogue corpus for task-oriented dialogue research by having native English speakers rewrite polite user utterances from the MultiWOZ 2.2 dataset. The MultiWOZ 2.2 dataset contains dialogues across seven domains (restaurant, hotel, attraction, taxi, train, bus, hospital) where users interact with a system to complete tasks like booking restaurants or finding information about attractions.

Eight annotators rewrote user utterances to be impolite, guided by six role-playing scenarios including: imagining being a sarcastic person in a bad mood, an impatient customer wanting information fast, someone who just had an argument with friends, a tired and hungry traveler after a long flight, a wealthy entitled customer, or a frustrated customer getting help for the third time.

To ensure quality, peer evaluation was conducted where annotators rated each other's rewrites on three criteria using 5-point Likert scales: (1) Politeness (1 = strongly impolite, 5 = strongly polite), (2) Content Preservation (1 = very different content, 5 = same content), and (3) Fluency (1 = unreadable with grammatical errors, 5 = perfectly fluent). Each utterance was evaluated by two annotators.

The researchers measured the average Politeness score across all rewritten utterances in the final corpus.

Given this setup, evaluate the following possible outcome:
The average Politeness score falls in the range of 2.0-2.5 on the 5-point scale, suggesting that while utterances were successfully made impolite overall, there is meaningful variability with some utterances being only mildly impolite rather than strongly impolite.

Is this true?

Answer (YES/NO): NO